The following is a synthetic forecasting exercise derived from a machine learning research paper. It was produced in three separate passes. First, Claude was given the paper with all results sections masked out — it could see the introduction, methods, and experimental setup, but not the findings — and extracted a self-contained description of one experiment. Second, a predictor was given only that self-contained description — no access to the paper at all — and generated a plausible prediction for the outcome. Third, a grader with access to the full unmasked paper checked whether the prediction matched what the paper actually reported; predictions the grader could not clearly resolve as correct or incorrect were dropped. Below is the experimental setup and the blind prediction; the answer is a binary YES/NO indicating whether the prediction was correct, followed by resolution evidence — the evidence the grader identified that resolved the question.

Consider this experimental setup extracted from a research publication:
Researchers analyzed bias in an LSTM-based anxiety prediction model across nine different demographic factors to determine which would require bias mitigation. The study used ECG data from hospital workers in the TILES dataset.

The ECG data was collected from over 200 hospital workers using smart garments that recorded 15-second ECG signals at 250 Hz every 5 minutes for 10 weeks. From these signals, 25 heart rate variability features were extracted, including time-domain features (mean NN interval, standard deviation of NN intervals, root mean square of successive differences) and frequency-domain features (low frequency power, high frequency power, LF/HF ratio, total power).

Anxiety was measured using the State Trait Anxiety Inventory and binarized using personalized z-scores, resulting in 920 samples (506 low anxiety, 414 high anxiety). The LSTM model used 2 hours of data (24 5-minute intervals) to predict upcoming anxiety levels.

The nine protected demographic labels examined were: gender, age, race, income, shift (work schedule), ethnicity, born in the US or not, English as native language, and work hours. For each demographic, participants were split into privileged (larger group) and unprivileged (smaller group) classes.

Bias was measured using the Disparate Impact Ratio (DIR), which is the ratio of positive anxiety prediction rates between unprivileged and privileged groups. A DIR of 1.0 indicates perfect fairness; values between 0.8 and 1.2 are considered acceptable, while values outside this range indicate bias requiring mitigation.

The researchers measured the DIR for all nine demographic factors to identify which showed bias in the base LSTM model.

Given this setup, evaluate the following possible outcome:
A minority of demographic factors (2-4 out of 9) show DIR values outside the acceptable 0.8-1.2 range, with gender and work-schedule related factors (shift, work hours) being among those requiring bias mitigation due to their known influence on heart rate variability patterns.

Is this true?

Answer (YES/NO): NO